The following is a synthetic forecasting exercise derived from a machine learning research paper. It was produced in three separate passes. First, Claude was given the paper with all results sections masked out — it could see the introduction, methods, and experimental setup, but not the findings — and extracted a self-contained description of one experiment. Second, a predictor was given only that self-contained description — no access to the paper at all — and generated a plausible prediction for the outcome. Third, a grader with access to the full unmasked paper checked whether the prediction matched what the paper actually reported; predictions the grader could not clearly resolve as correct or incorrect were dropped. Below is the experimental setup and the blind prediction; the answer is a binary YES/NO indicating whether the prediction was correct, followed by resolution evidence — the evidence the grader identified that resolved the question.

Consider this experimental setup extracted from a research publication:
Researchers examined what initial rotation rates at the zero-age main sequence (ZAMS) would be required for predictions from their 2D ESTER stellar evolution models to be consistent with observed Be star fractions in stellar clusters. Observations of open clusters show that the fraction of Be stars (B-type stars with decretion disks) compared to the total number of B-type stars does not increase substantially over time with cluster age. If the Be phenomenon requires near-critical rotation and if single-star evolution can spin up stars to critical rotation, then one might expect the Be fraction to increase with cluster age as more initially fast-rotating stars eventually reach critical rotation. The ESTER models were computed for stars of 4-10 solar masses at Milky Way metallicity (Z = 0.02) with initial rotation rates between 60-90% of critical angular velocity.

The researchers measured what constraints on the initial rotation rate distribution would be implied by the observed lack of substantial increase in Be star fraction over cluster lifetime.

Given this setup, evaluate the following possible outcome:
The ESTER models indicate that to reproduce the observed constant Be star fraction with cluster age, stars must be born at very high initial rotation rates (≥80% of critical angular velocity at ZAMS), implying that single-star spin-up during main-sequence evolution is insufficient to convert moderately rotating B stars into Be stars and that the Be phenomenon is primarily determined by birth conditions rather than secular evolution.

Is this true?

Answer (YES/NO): NO